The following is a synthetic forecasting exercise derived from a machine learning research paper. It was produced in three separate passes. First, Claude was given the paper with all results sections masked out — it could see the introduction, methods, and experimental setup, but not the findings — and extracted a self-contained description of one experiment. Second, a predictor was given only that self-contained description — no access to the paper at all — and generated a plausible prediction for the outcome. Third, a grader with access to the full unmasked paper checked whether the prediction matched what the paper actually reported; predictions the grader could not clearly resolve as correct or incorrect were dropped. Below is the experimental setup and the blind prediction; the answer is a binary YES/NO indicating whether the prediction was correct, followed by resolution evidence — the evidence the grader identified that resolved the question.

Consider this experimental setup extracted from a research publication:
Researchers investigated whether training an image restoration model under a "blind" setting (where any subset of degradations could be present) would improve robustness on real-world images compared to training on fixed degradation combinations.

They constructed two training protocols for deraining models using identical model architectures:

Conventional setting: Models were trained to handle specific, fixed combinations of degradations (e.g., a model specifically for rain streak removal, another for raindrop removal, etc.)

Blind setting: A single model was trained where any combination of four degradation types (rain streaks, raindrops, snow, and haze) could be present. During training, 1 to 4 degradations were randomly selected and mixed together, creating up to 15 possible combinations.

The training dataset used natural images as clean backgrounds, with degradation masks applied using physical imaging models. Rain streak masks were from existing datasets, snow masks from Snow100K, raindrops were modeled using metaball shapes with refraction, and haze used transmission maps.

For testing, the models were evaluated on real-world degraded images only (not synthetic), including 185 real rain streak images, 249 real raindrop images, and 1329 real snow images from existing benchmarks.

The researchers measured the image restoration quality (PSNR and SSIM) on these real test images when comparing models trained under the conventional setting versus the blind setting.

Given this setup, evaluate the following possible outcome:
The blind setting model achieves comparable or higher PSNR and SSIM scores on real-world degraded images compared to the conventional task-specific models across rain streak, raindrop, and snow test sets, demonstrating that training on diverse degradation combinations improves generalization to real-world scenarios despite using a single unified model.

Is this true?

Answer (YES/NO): NO